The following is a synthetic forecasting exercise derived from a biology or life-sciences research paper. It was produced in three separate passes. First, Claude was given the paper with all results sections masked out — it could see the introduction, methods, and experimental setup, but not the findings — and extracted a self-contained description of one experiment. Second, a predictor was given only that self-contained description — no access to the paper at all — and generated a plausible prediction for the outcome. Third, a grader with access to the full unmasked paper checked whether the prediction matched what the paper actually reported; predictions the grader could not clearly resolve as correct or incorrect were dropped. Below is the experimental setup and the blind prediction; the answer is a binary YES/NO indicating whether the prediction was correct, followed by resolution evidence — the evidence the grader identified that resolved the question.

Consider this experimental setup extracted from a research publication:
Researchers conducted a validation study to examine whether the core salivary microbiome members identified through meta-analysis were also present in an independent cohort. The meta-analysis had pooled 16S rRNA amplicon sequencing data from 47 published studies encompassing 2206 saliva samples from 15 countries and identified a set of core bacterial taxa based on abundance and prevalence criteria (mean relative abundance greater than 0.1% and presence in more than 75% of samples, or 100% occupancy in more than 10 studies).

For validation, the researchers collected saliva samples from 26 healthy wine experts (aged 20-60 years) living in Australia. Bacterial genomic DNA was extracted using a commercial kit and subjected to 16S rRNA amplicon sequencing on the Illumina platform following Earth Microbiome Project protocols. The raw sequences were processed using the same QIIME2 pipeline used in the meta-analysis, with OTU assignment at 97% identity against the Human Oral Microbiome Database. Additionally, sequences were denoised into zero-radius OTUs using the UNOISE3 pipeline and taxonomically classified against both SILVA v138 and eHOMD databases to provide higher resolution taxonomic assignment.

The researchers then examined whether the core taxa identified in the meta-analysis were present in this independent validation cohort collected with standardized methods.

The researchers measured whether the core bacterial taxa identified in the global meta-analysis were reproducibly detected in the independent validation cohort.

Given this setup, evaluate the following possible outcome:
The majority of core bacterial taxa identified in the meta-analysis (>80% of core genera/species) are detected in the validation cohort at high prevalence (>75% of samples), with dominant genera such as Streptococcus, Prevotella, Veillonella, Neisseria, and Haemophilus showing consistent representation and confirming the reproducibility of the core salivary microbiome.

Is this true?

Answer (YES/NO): YES